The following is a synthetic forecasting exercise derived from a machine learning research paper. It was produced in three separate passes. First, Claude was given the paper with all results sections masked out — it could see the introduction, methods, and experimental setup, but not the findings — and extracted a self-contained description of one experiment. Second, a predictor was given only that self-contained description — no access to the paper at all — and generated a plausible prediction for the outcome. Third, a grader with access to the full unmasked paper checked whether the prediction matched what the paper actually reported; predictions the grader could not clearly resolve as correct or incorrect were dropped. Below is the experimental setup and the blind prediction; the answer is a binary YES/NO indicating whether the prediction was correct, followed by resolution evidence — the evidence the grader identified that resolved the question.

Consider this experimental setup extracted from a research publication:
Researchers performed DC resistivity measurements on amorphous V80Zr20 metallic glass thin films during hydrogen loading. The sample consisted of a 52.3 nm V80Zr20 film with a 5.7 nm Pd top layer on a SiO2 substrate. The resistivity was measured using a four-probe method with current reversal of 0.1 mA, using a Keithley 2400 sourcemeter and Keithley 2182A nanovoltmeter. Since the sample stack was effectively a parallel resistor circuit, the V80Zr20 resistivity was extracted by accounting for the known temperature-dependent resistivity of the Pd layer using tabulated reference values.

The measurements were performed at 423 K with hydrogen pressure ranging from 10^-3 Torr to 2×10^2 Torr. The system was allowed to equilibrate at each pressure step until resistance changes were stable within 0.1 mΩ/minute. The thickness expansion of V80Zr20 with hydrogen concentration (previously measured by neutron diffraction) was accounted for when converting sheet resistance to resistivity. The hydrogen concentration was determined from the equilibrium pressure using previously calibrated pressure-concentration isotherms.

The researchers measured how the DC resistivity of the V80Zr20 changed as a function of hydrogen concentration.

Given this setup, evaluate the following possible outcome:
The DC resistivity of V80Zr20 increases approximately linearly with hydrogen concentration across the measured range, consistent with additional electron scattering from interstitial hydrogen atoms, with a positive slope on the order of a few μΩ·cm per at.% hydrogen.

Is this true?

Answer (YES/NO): NO